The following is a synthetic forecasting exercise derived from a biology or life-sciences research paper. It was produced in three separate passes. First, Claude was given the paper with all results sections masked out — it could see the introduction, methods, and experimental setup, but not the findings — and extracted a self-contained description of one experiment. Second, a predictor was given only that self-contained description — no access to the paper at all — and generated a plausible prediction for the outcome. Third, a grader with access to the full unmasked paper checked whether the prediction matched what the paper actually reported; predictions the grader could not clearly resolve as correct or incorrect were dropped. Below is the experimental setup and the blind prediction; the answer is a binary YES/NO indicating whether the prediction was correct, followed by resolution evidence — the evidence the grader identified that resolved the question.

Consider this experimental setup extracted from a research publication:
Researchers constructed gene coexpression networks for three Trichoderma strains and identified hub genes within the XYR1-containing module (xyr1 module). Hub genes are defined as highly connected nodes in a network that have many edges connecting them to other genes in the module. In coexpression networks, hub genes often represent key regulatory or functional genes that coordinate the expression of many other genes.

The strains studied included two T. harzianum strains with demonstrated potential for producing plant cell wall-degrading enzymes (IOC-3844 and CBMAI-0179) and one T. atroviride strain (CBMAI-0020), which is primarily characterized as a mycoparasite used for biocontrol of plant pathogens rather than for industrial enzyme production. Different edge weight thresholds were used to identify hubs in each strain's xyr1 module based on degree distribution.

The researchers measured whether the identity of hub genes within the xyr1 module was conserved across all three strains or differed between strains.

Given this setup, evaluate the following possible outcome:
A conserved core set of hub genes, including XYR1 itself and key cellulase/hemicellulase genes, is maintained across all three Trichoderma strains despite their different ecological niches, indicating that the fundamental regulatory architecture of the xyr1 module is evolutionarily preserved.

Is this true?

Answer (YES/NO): NO